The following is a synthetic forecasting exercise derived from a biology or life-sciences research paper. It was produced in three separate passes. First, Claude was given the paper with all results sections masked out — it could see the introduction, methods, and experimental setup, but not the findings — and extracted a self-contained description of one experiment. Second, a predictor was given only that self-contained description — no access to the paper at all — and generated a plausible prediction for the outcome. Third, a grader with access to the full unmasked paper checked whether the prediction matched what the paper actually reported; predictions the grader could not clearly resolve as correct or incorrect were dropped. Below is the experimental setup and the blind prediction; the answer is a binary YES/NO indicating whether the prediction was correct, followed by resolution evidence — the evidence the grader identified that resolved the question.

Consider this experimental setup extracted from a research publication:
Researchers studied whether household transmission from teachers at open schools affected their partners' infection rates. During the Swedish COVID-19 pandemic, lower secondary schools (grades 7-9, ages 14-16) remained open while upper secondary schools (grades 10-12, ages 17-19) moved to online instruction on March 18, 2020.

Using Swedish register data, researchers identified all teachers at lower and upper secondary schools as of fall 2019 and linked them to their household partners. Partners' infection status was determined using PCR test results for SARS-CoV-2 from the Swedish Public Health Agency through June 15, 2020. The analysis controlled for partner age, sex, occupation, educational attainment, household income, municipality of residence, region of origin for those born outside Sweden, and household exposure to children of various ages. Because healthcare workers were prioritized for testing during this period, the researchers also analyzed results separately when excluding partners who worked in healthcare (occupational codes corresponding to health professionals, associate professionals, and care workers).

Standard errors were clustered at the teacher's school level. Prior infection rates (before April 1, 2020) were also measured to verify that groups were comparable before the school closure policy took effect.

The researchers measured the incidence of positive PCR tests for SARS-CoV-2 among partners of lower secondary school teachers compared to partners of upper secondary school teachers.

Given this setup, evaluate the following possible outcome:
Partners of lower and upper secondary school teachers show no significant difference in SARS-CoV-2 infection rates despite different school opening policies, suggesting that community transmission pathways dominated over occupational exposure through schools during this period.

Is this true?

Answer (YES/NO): NO